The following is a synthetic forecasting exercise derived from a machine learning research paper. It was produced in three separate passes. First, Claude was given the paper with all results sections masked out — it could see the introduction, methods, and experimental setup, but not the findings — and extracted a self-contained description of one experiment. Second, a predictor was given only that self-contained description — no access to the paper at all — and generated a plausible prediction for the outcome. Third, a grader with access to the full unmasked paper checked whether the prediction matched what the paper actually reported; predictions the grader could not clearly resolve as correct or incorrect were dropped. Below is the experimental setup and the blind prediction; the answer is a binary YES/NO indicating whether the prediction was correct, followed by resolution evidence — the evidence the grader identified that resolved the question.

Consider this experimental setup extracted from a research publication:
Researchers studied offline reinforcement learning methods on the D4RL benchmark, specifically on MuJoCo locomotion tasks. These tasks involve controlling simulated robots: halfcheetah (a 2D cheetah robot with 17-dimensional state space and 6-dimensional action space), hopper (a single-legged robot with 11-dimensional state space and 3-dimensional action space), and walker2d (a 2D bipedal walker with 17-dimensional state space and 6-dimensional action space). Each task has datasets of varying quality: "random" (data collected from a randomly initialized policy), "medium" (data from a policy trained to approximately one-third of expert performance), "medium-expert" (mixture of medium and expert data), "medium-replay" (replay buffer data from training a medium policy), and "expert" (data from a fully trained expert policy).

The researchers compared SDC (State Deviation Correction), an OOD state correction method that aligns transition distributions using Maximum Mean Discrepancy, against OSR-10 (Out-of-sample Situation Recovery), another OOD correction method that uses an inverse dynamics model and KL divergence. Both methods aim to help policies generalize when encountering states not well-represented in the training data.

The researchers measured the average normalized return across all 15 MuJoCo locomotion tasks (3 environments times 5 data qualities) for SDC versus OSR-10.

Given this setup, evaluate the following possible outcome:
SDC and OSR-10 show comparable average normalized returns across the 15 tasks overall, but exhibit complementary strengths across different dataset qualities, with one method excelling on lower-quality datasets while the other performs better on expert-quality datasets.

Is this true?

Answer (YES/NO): NO